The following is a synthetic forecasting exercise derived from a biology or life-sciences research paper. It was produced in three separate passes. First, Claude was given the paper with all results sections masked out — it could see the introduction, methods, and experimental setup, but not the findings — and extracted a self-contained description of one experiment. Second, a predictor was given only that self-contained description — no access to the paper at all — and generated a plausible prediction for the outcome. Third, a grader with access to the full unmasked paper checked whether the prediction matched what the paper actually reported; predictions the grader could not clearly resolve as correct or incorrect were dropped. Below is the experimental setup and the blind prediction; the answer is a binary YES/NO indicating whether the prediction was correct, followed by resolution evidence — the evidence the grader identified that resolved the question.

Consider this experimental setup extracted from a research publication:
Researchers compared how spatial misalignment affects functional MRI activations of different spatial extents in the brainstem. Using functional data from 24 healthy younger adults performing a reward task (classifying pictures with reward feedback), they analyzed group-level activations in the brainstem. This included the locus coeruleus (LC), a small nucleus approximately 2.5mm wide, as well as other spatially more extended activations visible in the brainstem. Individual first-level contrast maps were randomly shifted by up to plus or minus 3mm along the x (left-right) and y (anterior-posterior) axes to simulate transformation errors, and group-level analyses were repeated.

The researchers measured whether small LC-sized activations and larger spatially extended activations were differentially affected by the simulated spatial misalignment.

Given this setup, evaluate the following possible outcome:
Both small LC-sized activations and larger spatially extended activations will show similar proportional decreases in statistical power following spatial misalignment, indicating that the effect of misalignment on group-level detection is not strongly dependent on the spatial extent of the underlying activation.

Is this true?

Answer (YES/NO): NO